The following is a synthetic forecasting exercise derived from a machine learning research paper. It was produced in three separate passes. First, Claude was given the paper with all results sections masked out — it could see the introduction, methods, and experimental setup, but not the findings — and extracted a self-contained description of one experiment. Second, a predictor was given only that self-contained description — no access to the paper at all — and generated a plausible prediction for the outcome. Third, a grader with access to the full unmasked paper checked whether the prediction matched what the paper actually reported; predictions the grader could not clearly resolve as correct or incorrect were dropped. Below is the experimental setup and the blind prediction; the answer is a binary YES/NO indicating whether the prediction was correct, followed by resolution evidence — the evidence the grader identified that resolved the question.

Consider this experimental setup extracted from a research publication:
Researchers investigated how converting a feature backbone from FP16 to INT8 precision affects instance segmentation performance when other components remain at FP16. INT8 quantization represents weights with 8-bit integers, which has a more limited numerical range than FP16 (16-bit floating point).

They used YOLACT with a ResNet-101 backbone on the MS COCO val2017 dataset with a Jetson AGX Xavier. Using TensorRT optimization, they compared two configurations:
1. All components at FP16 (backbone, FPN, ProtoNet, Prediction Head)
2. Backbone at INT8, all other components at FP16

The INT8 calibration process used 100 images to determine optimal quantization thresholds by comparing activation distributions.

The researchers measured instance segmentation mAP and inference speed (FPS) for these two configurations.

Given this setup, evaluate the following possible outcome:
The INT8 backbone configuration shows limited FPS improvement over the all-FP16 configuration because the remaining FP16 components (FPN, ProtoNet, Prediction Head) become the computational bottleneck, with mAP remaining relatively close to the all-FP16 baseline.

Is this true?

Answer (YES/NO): NO